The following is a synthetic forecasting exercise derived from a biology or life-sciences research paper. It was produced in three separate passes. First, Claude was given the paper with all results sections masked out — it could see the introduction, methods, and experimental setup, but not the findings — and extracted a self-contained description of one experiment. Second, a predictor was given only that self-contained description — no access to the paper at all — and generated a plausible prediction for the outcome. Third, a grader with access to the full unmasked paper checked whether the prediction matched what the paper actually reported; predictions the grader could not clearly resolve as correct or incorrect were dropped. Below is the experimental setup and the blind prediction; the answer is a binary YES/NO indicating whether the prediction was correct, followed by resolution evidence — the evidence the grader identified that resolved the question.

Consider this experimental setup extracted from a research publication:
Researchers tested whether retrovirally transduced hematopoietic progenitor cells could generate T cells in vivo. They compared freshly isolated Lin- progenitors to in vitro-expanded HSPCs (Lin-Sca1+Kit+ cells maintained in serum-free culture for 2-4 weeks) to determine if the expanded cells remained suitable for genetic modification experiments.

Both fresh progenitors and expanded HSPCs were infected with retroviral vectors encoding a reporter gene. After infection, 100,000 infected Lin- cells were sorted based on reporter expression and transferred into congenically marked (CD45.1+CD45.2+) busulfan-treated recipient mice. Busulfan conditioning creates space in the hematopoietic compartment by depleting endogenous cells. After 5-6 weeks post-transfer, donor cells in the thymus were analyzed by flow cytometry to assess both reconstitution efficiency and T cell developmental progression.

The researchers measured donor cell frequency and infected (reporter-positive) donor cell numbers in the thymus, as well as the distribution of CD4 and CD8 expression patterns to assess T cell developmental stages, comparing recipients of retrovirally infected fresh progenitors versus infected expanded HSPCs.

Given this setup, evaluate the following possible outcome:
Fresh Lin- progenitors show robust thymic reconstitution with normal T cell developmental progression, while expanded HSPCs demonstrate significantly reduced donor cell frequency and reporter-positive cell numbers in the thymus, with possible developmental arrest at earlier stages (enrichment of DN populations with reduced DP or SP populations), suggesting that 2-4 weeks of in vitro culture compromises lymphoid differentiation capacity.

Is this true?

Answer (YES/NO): NO